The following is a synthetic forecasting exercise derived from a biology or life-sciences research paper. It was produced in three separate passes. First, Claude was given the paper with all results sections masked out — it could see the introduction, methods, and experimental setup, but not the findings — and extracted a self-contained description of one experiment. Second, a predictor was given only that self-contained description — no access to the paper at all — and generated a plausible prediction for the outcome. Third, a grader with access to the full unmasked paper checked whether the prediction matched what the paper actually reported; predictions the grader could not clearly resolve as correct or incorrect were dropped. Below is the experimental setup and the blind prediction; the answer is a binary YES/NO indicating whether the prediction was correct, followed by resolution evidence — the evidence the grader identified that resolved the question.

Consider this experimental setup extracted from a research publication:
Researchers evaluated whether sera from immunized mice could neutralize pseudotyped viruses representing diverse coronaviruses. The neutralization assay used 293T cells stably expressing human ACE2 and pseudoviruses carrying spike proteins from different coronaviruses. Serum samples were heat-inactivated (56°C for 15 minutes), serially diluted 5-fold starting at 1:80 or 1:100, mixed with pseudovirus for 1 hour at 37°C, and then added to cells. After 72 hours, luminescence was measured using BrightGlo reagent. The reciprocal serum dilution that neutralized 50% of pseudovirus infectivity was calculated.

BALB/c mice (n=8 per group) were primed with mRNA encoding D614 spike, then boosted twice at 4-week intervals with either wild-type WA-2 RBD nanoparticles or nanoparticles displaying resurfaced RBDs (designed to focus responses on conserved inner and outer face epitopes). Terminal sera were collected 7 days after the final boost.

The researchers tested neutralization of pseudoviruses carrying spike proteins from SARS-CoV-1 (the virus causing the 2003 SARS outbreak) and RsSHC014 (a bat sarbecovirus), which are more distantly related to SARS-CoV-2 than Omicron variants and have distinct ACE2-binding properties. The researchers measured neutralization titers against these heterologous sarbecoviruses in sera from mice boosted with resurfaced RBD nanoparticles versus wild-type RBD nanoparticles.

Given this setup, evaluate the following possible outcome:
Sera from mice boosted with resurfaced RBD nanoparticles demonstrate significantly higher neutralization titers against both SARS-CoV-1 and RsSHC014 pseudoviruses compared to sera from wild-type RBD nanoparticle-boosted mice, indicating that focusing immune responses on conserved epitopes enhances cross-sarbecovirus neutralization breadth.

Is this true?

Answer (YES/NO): NO